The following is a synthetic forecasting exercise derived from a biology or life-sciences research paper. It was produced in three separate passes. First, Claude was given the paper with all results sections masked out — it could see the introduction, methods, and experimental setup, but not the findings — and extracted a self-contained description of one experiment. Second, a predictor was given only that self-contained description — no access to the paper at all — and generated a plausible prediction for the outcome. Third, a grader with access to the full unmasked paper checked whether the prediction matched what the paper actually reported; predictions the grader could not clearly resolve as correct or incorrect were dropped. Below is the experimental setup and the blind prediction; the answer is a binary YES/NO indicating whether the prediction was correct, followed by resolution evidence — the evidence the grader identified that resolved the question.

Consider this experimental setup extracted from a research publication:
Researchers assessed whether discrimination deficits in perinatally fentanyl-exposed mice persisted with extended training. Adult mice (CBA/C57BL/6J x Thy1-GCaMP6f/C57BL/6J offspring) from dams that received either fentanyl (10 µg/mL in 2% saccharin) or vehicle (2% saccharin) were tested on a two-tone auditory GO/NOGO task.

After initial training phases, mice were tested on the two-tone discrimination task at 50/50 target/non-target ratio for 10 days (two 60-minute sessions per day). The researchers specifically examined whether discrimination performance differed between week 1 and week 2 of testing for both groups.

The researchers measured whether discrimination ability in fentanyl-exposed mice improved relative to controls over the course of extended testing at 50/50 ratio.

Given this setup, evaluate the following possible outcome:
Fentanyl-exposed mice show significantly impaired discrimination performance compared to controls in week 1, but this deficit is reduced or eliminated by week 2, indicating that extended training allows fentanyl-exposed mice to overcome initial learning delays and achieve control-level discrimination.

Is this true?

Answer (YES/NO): NO